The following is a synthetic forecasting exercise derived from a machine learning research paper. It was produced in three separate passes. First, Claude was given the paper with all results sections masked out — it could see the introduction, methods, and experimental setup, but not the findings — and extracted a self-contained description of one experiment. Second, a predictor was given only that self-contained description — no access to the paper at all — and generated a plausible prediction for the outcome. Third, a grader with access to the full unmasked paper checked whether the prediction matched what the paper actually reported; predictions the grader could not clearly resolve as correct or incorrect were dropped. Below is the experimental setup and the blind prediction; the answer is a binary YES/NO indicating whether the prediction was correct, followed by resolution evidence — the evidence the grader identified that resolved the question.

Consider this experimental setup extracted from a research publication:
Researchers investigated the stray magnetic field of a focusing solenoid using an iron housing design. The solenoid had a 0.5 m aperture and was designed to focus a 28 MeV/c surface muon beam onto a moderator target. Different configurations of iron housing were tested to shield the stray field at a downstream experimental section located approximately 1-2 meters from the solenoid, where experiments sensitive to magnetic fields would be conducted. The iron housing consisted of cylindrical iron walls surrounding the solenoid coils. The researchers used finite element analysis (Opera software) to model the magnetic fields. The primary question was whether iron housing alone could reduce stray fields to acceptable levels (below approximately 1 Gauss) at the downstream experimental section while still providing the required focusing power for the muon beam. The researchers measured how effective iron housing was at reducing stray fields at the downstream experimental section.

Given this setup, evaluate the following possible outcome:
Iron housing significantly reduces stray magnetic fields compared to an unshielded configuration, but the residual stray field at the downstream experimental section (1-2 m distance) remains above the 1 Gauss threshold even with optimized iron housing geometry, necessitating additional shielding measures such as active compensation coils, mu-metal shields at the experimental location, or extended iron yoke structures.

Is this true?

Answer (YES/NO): YES